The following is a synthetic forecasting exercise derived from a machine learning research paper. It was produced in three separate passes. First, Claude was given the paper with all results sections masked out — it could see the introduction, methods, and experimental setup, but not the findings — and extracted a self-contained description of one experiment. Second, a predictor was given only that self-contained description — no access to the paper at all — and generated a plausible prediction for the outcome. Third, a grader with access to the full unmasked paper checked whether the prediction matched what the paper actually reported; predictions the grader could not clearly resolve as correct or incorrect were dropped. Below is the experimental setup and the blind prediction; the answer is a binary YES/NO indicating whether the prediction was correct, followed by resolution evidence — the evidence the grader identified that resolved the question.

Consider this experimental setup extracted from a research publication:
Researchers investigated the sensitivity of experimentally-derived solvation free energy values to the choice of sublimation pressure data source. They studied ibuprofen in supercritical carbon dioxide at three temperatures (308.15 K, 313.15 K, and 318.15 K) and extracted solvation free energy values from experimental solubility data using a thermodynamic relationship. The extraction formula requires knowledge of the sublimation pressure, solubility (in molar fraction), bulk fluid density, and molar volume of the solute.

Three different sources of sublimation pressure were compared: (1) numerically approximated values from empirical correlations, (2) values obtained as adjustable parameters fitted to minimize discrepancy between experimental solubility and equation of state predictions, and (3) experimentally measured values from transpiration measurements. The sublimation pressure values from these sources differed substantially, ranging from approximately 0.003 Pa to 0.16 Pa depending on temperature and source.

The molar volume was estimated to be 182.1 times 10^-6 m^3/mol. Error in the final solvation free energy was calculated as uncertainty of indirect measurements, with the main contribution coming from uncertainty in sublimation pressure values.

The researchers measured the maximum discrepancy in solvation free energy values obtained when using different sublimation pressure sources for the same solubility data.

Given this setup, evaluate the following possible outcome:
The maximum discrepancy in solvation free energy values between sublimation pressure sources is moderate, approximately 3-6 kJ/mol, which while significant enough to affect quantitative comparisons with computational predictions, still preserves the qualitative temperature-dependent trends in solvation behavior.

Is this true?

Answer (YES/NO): NO